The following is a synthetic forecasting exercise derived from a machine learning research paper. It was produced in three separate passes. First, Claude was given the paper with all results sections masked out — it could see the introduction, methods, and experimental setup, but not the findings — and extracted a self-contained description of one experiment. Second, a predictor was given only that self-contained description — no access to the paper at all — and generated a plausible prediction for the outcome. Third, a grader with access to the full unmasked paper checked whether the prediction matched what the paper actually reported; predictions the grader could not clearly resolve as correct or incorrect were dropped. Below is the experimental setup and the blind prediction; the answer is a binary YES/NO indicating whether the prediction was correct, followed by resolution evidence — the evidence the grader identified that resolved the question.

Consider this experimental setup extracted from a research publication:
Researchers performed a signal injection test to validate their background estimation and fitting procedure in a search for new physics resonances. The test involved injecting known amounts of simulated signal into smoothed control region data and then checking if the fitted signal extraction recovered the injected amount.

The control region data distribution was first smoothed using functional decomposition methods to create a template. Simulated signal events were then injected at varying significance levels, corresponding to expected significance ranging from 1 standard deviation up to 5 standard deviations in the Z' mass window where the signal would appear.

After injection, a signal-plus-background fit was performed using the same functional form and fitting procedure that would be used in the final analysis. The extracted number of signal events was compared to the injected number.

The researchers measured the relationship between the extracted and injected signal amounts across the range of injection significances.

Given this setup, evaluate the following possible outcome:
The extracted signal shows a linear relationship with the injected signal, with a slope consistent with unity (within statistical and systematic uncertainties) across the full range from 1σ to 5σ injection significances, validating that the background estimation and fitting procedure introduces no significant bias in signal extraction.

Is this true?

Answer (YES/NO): YES